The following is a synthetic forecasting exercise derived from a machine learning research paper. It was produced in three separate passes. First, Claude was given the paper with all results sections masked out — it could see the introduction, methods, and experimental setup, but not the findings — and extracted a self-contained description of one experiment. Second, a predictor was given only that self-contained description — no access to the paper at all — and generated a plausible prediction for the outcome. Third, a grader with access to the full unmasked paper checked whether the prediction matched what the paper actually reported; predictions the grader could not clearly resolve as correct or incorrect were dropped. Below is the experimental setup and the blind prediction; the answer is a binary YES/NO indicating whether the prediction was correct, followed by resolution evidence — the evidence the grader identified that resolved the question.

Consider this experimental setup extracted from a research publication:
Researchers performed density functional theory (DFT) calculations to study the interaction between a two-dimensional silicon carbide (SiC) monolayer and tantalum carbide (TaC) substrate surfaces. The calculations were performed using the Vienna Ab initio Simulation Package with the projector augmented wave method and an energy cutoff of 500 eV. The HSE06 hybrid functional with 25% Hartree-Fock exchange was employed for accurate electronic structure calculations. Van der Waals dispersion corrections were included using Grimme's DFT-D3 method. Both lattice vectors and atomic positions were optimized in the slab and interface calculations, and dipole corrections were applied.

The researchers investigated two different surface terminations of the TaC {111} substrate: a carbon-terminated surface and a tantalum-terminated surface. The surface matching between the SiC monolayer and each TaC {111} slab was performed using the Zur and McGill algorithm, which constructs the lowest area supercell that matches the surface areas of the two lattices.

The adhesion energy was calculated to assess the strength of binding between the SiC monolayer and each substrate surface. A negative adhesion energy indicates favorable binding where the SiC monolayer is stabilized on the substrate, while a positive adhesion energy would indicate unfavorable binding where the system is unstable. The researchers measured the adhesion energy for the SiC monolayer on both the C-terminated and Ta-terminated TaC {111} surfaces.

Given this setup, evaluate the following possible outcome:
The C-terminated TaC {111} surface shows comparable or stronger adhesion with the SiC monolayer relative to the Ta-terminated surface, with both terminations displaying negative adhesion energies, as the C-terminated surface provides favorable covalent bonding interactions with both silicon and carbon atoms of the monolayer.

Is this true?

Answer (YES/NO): NO